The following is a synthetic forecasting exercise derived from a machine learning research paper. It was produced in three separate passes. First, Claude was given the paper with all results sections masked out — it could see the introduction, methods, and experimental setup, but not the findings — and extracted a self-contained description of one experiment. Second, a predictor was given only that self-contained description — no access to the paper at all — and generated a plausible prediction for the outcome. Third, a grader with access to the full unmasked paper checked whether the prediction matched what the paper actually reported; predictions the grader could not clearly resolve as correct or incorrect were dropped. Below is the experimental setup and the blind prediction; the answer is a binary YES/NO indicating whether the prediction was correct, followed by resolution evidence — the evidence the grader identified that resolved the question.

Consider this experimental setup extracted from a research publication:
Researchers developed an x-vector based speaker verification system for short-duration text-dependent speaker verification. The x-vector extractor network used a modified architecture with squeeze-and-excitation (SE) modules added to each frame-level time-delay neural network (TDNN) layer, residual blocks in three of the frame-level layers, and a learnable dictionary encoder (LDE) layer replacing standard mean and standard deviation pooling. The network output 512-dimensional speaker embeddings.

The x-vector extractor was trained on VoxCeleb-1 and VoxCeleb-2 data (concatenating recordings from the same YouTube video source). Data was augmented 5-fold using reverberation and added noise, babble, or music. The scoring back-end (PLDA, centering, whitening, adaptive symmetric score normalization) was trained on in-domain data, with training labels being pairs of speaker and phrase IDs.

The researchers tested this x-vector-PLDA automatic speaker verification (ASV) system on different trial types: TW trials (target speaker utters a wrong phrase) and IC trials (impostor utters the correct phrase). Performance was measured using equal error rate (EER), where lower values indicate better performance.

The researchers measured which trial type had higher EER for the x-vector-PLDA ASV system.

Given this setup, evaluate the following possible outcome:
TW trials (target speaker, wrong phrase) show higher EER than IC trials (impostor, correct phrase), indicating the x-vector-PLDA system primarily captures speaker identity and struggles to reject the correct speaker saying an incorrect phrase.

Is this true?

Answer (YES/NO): YES